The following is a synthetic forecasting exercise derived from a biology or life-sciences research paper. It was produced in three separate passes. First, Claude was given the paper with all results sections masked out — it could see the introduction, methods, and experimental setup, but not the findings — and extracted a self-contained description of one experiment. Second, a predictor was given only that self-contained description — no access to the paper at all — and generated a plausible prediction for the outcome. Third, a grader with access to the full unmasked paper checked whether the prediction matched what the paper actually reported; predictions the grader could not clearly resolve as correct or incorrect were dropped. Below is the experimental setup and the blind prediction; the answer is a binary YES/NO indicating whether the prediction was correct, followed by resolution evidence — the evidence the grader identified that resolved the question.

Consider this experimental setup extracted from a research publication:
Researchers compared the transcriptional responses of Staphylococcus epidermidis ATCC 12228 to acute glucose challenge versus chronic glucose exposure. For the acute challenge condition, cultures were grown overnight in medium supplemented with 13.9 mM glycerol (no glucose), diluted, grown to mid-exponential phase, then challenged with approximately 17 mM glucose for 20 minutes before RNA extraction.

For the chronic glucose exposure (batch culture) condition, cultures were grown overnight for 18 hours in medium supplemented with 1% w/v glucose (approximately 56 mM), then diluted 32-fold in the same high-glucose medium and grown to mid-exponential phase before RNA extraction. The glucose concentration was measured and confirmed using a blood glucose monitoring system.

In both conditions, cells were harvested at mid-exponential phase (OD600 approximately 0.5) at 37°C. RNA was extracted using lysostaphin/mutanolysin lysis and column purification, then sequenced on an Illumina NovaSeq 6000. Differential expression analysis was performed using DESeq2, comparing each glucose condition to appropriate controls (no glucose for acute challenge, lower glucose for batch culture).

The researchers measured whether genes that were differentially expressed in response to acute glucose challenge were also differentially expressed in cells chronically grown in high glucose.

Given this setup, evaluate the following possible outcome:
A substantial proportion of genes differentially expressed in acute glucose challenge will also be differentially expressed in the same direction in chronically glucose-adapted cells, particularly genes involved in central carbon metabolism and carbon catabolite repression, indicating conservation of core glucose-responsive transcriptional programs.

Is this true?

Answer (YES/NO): NO